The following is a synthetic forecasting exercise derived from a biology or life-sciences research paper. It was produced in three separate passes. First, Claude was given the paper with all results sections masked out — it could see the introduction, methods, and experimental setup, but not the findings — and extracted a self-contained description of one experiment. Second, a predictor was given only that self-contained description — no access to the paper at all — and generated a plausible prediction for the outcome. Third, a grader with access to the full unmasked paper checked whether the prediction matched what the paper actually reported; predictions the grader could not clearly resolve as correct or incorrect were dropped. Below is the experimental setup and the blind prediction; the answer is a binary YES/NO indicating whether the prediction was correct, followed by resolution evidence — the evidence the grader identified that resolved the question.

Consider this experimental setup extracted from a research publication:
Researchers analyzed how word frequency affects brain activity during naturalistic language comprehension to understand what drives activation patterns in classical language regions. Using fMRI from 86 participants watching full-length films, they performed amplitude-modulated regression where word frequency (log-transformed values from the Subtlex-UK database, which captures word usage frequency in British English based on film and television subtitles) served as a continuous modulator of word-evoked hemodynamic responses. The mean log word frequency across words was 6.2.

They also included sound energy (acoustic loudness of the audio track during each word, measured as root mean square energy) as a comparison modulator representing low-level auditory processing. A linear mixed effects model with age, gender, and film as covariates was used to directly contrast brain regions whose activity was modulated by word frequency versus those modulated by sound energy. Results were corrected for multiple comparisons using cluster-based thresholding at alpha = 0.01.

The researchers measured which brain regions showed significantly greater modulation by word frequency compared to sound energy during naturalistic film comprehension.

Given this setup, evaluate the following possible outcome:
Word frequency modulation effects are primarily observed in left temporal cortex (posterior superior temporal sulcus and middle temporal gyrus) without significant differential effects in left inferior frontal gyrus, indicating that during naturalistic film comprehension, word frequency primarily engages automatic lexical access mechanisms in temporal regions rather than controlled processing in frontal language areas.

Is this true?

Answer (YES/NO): NO